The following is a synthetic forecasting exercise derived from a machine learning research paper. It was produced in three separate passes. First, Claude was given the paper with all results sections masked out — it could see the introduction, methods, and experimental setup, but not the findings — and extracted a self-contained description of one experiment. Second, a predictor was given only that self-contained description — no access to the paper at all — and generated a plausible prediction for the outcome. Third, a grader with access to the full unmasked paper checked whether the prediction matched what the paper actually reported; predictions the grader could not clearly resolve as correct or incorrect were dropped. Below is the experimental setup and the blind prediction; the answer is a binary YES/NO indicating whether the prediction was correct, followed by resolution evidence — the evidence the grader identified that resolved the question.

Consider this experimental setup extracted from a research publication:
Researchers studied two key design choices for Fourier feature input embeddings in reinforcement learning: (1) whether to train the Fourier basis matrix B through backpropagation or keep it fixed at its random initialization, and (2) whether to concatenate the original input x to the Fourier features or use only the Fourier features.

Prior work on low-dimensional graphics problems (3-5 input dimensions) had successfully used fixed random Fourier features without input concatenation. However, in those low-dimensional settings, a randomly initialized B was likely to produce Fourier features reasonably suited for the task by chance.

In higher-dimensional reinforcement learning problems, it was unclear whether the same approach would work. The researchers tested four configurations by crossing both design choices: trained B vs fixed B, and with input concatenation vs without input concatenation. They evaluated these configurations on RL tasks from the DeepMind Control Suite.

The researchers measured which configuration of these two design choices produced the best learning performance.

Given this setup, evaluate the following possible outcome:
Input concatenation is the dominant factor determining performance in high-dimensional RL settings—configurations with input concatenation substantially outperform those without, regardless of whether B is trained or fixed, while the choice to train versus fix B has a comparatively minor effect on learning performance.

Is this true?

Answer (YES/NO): NO